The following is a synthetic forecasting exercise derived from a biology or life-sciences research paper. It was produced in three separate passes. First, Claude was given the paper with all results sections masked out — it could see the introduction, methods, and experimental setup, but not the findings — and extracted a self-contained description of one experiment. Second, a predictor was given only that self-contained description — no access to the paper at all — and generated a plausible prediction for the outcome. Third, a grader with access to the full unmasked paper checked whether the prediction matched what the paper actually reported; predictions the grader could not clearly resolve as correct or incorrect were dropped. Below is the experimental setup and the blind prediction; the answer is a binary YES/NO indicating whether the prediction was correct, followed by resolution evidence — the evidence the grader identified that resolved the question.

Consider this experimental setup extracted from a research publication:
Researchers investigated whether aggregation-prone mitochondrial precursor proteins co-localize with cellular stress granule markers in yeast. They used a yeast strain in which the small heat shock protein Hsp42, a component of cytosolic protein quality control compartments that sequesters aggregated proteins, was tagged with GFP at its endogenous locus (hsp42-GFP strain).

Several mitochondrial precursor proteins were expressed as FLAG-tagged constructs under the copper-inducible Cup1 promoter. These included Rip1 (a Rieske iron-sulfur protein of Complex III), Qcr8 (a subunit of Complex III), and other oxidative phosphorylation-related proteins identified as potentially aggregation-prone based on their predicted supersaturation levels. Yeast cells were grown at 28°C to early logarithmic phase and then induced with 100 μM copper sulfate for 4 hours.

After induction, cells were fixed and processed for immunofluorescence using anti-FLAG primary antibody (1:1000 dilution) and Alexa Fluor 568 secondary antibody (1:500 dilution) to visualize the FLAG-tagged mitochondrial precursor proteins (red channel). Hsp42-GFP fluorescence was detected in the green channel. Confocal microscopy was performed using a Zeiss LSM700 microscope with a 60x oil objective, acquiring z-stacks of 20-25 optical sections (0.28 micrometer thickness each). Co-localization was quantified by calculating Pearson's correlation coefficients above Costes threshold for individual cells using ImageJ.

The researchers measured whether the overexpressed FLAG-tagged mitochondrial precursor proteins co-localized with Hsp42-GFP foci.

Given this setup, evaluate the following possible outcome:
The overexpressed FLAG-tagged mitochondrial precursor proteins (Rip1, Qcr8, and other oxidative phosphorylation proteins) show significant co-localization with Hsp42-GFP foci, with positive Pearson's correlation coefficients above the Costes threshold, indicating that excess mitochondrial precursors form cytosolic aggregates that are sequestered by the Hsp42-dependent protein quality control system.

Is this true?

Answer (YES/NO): YES